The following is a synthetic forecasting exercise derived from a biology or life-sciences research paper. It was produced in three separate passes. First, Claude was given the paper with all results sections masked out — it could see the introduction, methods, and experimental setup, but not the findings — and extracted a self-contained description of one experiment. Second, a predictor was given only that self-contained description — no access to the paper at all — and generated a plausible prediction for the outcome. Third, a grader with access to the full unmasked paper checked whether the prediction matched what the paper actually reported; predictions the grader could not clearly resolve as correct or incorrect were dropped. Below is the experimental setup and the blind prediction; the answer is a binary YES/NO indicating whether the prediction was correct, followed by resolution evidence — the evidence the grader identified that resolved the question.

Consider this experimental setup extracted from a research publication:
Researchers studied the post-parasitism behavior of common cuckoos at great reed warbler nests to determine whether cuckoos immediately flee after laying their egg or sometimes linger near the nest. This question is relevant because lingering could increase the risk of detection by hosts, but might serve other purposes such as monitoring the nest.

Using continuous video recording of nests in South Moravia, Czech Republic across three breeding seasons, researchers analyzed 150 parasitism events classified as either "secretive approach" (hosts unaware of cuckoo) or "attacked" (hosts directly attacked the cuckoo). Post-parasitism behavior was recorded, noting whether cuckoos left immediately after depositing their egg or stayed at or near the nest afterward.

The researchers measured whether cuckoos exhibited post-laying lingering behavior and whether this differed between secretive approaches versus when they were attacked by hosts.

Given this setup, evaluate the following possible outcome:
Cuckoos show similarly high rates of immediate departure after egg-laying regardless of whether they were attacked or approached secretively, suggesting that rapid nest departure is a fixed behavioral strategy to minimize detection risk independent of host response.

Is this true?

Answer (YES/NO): NO